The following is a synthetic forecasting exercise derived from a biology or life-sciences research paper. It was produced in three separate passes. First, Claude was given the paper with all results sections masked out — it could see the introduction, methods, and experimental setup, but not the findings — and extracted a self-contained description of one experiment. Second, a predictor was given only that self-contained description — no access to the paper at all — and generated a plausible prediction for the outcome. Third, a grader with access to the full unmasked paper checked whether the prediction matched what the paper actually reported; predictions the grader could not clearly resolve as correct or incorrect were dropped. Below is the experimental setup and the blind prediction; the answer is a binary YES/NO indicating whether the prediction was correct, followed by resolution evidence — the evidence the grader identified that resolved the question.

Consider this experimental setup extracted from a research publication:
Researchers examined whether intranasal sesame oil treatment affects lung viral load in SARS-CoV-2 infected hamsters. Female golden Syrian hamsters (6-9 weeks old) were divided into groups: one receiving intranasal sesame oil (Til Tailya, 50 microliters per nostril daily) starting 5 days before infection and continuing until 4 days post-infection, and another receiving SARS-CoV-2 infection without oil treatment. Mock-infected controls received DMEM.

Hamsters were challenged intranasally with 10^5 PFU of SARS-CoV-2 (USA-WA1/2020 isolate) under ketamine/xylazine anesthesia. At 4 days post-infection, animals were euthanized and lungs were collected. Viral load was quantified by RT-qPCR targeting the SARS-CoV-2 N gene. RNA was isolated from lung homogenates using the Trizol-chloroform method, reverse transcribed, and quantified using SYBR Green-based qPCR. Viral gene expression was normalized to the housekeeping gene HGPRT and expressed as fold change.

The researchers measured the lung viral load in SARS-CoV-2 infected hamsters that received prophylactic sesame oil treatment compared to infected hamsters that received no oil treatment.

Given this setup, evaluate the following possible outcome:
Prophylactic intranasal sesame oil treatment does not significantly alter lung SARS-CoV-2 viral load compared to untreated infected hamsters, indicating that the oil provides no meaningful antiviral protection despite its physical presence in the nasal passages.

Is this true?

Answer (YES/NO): NO